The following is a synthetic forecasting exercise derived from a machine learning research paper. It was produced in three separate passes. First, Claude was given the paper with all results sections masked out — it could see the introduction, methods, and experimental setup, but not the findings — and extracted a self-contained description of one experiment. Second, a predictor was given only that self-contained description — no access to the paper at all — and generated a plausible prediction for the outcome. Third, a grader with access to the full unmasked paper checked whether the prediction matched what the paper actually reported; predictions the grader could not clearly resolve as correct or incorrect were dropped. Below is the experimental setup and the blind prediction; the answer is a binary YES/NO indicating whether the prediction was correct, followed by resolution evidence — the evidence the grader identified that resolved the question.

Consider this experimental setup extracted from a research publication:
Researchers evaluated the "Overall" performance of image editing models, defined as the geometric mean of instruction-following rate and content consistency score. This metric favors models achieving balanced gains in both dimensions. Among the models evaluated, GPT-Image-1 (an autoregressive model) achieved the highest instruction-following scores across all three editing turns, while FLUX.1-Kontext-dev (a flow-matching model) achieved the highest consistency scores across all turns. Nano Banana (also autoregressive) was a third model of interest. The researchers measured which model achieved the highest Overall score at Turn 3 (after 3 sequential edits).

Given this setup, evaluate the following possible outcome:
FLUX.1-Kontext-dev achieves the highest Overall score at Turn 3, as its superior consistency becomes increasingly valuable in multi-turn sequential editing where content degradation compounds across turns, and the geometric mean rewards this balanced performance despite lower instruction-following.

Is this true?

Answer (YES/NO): NO